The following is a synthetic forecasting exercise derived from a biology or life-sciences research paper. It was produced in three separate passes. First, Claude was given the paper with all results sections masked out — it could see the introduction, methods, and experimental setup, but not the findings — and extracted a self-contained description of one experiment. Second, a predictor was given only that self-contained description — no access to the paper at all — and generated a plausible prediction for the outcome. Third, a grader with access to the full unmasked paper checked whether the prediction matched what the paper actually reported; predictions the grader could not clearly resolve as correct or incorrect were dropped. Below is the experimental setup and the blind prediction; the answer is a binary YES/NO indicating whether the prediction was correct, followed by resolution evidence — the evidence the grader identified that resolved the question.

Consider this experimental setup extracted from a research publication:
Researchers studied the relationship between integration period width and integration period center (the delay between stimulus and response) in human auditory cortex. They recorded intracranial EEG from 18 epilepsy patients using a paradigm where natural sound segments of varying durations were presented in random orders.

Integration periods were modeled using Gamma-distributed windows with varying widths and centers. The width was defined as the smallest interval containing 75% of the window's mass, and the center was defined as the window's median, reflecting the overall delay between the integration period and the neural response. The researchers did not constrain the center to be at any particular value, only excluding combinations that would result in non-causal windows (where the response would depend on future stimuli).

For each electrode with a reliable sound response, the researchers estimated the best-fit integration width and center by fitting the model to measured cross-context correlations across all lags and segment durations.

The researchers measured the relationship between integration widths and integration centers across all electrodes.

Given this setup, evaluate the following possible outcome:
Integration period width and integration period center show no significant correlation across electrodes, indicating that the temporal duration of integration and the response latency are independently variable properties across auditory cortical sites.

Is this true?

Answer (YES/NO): NO